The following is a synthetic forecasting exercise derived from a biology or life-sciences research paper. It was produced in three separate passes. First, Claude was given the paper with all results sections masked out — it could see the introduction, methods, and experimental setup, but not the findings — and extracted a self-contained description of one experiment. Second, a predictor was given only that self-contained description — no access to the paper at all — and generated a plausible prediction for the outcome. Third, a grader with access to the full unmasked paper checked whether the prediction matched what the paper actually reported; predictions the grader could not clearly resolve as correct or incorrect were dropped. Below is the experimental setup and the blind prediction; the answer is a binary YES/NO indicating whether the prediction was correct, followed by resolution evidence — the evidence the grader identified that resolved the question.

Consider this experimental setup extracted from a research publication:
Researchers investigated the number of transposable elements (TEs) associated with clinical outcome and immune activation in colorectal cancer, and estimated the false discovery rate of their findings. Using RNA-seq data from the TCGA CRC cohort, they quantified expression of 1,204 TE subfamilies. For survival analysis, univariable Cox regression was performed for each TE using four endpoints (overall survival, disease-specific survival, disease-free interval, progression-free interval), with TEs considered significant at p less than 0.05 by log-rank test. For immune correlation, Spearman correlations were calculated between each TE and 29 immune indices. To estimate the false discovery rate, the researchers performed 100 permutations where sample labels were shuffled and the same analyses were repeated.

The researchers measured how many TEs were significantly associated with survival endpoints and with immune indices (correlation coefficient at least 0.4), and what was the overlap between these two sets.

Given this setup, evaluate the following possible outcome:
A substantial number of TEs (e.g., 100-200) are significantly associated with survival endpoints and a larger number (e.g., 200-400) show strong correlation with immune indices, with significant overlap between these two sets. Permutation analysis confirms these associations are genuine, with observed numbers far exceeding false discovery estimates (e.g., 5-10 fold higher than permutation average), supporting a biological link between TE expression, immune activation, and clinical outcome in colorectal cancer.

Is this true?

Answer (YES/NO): NO